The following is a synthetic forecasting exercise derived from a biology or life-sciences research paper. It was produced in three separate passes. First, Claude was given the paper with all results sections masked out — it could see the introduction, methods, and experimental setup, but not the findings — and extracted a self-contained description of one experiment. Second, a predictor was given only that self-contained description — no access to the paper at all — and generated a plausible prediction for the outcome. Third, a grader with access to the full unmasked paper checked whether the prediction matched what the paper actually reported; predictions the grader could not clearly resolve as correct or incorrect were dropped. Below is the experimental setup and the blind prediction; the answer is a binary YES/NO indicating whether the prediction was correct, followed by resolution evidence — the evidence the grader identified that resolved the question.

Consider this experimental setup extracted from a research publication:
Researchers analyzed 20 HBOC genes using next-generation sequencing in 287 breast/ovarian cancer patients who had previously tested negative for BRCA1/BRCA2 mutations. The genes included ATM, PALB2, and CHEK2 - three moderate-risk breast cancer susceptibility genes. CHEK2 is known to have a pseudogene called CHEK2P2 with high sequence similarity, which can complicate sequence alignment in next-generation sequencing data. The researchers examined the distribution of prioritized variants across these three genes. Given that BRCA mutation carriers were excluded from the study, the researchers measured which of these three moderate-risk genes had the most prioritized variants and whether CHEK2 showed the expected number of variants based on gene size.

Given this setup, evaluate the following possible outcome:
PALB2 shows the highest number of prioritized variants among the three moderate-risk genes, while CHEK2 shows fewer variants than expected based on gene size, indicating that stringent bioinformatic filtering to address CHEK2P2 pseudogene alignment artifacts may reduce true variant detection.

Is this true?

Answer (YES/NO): NO